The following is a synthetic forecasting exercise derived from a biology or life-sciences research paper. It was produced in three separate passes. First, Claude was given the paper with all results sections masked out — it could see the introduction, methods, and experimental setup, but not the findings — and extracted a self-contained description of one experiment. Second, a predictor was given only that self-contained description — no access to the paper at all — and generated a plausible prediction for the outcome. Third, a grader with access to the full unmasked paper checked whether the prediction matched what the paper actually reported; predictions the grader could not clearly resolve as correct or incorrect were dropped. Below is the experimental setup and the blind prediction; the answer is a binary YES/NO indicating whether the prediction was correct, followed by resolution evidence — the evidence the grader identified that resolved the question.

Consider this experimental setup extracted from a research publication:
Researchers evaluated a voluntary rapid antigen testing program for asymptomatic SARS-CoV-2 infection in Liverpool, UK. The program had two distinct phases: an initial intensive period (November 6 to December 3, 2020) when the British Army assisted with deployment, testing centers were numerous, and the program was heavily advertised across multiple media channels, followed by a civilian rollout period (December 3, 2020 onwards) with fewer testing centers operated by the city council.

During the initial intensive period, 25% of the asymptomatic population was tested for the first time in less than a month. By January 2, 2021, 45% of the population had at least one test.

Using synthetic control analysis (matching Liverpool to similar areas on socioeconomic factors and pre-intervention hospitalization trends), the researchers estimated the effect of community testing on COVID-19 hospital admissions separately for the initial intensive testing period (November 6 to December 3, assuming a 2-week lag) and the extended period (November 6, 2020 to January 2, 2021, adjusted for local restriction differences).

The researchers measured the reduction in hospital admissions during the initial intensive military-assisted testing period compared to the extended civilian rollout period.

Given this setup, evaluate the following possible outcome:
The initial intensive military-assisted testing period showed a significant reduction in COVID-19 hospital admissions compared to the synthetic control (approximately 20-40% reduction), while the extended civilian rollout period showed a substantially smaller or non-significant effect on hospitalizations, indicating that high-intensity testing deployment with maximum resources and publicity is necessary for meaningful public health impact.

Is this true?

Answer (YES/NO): NO